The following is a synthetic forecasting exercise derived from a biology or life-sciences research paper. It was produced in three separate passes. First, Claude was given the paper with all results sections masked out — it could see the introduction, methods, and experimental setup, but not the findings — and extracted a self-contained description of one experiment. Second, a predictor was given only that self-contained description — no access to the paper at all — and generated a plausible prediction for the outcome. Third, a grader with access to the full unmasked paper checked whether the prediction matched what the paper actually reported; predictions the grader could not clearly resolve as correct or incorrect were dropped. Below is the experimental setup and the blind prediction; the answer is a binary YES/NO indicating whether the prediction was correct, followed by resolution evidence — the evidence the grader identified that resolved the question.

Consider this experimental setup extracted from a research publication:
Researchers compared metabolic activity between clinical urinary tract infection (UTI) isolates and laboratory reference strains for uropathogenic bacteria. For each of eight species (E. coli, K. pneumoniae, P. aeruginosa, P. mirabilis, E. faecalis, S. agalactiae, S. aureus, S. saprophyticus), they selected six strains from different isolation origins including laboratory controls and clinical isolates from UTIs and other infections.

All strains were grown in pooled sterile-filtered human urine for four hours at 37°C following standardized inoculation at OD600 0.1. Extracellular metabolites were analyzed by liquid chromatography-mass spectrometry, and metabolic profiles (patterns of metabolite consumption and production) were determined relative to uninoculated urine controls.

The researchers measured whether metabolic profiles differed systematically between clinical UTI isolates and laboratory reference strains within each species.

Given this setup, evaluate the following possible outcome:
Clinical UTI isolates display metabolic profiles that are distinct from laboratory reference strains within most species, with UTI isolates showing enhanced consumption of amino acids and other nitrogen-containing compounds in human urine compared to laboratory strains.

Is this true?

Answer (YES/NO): NO